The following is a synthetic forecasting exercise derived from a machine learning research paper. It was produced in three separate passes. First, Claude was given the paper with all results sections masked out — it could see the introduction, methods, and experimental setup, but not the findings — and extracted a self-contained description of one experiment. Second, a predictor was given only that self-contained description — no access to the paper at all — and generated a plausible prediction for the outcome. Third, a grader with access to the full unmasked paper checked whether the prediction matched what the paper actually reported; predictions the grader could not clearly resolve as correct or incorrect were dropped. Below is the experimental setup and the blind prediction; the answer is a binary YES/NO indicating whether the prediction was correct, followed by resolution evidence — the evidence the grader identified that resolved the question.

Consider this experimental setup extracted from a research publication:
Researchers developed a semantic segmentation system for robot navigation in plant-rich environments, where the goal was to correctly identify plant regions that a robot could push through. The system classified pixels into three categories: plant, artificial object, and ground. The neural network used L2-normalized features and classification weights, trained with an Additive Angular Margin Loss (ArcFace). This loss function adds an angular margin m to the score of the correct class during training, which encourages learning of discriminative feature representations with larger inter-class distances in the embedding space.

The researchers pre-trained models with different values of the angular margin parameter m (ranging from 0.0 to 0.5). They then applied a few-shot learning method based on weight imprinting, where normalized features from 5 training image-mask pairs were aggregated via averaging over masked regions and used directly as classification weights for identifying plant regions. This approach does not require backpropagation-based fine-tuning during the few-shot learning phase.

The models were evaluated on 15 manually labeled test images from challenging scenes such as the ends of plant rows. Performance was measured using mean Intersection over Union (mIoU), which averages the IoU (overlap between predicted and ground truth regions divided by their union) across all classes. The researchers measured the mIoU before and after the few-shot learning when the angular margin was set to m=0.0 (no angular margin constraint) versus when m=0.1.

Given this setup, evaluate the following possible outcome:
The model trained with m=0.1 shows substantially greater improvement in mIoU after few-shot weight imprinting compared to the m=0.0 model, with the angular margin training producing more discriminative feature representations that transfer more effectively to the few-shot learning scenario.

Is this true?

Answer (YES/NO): YES